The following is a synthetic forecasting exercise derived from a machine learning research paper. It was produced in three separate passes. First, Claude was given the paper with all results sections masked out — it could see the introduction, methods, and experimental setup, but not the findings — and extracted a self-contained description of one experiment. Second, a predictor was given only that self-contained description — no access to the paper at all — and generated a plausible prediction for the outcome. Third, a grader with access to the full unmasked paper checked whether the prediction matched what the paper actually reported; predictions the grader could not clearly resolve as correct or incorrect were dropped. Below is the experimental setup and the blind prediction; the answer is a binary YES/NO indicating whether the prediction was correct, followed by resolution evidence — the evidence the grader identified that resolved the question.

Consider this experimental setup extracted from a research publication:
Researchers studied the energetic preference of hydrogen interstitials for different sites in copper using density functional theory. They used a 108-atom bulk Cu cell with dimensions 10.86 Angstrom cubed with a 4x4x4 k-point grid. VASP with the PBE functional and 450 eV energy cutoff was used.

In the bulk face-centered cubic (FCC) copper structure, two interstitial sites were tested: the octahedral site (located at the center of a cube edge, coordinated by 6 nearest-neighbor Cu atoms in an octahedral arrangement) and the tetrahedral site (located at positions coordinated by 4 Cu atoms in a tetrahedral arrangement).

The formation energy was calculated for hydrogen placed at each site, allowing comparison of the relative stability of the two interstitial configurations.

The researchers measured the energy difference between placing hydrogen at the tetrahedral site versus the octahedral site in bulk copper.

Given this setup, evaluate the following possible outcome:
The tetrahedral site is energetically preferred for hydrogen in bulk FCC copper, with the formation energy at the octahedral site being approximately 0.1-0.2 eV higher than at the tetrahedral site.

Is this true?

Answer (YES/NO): NO